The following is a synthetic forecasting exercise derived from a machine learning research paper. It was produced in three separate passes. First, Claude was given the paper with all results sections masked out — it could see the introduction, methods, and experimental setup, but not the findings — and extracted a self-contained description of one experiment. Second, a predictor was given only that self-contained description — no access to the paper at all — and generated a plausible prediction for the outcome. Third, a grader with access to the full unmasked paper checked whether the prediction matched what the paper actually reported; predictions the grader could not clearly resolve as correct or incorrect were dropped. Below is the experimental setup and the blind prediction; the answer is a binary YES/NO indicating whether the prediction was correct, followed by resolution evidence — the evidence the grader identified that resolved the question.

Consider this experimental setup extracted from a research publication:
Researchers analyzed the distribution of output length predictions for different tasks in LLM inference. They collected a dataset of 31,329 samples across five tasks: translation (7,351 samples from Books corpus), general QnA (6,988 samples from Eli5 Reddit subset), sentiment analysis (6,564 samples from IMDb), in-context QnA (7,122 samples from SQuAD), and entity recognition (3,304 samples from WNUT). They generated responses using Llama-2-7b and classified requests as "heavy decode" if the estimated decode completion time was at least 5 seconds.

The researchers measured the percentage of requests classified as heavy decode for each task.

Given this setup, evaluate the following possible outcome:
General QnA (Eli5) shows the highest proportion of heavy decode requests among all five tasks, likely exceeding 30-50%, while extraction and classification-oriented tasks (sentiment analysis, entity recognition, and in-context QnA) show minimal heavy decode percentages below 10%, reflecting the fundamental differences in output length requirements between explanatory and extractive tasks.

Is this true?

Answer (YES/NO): NO